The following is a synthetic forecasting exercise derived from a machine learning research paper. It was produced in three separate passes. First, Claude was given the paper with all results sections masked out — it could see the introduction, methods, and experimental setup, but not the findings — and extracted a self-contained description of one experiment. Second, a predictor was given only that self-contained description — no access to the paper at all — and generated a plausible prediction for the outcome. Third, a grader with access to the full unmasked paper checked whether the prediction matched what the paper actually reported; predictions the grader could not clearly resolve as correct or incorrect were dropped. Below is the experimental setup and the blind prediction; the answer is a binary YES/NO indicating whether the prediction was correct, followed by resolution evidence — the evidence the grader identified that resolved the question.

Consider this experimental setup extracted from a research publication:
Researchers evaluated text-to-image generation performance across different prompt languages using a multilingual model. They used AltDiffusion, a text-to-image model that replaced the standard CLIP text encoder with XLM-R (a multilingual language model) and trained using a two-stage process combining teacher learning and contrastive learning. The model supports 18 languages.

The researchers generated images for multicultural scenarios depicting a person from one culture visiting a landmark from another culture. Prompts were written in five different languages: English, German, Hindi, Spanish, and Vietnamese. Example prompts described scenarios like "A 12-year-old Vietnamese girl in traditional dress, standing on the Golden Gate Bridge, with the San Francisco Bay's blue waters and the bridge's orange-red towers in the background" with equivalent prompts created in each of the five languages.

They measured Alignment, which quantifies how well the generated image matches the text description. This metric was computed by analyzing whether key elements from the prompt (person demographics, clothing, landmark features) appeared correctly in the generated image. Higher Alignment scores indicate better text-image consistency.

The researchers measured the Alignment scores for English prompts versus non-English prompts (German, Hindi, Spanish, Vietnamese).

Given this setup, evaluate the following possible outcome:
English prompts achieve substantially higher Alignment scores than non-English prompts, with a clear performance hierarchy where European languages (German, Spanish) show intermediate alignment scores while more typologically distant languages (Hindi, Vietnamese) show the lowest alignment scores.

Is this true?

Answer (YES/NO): NO